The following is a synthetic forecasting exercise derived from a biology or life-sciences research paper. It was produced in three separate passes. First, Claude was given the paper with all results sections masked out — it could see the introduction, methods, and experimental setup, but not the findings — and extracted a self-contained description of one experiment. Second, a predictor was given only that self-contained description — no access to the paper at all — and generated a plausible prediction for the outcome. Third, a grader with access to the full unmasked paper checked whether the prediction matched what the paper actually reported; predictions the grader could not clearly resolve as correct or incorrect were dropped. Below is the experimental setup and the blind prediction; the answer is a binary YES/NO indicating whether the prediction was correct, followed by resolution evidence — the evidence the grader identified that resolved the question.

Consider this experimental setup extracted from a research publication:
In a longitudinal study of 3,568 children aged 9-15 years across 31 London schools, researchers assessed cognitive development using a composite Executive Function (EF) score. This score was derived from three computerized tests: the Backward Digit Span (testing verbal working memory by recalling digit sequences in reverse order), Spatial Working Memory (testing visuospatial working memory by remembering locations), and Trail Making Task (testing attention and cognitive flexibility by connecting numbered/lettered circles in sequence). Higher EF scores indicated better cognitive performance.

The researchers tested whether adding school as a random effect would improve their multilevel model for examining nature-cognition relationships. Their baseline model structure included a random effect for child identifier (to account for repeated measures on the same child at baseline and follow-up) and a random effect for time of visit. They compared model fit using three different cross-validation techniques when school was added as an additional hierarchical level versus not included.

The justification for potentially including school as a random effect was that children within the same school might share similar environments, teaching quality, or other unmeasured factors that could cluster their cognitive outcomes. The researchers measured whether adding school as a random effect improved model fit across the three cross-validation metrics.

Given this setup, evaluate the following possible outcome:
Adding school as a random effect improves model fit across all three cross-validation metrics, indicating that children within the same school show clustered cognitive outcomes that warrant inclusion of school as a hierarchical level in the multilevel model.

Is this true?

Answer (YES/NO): NO